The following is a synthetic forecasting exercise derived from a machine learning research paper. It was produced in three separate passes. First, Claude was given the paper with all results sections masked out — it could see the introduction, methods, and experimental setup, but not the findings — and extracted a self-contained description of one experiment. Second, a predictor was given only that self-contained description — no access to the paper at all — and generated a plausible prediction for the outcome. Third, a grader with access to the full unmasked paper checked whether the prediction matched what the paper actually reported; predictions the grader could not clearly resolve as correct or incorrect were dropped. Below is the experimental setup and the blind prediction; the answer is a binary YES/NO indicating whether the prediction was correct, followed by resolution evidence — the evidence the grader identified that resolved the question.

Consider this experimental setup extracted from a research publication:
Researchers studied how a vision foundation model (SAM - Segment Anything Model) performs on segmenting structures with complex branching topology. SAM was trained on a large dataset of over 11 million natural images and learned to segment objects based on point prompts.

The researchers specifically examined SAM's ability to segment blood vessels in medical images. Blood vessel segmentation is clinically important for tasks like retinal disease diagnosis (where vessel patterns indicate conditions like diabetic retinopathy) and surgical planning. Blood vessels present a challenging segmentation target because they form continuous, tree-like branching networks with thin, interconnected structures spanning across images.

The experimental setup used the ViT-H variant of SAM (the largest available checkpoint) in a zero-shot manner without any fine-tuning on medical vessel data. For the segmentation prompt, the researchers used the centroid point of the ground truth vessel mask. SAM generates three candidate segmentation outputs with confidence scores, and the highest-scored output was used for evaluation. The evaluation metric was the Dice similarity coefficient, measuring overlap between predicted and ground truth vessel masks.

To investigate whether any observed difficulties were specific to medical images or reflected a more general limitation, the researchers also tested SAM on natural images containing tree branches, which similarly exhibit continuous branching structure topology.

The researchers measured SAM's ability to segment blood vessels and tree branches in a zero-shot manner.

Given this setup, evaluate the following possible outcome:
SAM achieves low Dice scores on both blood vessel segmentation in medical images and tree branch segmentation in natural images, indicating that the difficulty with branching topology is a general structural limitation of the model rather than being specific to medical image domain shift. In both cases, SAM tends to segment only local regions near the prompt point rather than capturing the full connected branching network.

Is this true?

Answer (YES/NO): NO